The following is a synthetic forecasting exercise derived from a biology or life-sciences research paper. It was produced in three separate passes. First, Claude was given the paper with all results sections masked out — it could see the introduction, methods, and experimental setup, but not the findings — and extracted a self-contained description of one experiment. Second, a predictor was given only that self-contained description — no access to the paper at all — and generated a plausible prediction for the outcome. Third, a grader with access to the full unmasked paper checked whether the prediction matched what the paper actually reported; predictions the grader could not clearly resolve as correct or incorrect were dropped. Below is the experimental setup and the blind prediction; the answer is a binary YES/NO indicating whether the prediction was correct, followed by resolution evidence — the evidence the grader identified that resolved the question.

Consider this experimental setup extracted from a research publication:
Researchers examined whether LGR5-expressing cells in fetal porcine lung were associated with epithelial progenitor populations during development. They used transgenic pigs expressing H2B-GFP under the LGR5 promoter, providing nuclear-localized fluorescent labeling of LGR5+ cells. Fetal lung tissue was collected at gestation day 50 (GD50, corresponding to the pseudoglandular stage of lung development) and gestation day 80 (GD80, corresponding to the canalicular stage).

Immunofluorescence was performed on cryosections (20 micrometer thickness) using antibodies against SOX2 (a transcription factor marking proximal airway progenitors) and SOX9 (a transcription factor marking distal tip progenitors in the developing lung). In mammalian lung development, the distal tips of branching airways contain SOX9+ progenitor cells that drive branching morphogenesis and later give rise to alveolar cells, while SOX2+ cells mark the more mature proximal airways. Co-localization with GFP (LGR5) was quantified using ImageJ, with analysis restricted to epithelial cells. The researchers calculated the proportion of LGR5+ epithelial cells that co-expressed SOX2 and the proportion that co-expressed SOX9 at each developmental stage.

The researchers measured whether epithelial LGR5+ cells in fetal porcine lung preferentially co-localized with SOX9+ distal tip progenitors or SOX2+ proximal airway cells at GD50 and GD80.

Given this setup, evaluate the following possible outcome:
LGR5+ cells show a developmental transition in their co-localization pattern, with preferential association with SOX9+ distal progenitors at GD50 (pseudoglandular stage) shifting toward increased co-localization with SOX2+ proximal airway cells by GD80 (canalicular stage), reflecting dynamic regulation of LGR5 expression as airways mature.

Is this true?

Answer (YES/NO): NO